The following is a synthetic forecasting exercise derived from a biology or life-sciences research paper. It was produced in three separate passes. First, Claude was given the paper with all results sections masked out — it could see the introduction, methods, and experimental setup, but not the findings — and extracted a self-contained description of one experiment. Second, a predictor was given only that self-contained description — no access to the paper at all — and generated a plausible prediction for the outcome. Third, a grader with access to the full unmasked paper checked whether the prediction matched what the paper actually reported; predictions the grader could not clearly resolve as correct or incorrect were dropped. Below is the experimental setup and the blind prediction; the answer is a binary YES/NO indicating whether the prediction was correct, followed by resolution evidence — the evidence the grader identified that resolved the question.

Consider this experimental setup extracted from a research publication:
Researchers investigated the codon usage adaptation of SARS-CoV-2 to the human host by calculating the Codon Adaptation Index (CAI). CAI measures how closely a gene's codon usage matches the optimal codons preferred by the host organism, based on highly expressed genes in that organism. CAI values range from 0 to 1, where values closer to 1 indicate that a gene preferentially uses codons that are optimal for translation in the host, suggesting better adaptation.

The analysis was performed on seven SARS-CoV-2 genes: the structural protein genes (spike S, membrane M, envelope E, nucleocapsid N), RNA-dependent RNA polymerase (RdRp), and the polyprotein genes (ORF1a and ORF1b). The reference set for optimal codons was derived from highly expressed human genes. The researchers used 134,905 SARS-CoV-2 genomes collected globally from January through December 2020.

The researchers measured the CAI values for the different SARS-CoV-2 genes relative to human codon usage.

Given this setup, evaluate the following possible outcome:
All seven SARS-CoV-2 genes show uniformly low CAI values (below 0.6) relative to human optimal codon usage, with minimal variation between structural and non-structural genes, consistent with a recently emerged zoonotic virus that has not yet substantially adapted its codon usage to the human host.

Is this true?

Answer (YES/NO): NO